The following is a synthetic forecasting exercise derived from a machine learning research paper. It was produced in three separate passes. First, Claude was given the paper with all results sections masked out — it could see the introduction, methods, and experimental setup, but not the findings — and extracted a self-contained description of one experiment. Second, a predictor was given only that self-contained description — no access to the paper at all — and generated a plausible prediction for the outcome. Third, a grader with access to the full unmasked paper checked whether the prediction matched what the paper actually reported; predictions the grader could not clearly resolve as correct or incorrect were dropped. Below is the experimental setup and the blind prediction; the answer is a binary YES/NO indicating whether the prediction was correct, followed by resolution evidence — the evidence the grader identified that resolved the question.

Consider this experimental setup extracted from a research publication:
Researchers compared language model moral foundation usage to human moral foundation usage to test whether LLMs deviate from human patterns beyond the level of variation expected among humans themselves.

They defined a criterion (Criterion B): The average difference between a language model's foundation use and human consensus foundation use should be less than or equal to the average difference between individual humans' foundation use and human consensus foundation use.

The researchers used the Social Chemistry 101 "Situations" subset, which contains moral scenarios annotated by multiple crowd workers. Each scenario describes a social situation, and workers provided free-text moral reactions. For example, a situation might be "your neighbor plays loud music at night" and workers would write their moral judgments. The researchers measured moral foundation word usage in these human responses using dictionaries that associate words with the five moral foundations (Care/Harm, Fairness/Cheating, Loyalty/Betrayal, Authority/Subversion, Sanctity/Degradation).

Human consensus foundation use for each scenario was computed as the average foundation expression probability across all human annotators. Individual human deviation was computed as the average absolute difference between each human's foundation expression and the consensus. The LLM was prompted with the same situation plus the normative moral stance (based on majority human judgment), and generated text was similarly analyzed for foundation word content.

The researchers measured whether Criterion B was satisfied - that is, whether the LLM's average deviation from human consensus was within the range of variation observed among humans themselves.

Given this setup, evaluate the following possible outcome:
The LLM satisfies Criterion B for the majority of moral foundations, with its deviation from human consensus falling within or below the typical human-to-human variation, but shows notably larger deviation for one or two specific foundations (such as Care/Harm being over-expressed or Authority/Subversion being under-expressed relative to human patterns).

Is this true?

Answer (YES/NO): NO